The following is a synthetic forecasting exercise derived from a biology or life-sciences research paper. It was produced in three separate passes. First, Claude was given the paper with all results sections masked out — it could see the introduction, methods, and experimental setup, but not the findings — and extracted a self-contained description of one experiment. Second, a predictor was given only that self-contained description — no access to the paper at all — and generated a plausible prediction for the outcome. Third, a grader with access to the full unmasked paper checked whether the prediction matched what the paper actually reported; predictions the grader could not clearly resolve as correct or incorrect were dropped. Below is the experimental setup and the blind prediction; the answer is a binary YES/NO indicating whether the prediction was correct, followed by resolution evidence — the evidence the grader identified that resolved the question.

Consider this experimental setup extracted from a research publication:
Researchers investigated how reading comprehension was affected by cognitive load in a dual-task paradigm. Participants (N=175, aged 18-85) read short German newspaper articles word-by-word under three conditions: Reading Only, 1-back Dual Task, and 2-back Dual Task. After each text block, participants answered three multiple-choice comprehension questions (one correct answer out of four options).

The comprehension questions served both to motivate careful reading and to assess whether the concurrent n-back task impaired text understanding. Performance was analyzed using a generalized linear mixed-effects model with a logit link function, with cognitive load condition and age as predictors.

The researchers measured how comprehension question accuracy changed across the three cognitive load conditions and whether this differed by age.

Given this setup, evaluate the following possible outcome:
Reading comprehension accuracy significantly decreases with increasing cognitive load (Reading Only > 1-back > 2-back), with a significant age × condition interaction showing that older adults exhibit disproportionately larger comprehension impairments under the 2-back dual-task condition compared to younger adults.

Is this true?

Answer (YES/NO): NO